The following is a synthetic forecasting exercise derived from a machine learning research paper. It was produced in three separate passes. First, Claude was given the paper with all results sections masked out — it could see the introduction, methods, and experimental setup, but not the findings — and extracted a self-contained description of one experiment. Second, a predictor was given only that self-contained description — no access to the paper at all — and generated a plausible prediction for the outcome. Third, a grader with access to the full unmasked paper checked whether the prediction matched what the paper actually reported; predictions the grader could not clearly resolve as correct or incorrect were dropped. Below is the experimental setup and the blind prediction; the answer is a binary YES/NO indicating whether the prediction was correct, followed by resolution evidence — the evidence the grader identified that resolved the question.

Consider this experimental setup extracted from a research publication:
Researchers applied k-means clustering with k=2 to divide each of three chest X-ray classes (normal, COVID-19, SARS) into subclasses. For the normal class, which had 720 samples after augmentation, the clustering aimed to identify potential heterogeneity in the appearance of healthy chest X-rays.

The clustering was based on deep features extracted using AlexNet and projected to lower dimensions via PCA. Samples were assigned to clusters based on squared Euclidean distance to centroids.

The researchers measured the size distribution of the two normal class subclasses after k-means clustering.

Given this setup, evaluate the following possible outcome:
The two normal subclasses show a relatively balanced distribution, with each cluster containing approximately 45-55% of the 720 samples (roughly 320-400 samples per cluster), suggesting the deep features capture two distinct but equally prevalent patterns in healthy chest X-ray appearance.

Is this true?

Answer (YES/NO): NO